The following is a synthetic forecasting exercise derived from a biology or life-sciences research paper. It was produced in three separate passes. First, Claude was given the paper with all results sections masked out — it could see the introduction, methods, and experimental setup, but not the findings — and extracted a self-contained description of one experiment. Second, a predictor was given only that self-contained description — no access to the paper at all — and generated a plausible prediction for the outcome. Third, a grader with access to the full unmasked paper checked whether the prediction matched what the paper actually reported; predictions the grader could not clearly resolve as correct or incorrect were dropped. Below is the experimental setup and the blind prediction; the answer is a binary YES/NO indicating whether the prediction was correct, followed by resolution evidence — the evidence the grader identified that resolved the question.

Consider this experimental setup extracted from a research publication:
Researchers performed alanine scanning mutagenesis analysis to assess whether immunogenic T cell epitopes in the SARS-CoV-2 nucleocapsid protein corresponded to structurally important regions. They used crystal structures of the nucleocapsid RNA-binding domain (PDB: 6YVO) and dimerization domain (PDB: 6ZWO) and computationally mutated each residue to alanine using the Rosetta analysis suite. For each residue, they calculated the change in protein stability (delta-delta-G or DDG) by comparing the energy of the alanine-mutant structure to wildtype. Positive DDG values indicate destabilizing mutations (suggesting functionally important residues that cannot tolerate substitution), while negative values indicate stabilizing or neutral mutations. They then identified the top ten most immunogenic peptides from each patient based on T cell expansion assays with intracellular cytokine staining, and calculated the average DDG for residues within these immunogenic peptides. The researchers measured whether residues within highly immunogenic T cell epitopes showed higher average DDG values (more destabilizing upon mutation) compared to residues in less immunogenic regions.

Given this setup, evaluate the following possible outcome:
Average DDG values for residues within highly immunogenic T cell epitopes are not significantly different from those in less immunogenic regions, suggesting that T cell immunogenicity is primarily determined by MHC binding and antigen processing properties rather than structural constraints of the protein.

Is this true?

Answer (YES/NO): NO